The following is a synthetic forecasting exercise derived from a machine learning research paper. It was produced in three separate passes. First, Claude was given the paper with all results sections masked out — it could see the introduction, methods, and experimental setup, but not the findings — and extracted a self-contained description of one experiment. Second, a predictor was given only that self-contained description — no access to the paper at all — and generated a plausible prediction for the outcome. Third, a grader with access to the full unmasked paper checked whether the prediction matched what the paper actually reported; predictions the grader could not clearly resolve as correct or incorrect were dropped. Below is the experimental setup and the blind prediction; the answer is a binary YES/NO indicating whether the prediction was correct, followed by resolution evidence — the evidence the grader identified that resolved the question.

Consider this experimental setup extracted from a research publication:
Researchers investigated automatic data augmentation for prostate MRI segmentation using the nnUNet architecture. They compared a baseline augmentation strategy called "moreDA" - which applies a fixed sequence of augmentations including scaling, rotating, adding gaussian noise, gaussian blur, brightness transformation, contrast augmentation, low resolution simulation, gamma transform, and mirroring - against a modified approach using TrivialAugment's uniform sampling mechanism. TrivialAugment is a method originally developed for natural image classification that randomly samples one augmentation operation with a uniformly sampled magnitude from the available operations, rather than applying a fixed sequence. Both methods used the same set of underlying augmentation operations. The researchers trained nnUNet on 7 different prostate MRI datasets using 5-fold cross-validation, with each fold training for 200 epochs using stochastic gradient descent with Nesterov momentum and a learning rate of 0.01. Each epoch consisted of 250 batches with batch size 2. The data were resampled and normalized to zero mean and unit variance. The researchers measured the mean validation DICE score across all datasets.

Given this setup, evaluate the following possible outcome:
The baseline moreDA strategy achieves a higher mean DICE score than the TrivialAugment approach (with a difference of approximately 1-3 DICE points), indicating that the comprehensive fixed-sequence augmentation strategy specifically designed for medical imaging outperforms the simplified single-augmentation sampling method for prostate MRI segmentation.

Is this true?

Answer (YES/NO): NO